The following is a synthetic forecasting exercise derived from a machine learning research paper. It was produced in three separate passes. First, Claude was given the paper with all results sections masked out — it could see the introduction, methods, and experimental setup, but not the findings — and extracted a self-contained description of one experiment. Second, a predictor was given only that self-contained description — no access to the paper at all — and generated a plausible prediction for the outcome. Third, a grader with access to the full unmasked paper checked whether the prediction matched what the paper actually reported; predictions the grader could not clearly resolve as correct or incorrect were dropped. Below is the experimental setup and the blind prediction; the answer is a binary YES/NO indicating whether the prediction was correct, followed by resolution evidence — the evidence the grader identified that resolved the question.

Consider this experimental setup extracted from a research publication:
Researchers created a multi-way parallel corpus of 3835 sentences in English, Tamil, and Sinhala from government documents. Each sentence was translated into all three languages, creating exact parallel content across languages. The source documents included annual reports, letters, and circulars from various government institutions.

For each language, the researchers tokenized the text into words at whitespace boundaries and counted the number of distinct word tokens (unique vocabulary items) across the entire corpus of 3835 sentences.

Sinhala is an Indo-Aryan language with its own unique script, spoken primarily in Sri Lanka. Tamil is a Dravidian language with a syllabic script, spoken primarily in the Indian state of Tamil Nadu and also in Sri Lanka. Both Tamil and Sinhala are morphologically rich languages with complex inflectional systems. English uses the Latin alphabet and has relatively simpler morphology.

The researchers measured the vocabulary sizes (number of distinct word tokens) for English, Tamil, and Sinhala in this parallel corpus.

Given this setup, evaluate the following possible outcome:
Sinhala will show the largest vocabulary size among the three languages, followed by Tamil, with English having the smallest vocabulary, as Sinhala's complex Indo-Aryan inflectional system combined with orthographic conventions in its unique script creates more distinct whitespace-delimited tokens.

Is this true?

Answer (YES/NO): NO